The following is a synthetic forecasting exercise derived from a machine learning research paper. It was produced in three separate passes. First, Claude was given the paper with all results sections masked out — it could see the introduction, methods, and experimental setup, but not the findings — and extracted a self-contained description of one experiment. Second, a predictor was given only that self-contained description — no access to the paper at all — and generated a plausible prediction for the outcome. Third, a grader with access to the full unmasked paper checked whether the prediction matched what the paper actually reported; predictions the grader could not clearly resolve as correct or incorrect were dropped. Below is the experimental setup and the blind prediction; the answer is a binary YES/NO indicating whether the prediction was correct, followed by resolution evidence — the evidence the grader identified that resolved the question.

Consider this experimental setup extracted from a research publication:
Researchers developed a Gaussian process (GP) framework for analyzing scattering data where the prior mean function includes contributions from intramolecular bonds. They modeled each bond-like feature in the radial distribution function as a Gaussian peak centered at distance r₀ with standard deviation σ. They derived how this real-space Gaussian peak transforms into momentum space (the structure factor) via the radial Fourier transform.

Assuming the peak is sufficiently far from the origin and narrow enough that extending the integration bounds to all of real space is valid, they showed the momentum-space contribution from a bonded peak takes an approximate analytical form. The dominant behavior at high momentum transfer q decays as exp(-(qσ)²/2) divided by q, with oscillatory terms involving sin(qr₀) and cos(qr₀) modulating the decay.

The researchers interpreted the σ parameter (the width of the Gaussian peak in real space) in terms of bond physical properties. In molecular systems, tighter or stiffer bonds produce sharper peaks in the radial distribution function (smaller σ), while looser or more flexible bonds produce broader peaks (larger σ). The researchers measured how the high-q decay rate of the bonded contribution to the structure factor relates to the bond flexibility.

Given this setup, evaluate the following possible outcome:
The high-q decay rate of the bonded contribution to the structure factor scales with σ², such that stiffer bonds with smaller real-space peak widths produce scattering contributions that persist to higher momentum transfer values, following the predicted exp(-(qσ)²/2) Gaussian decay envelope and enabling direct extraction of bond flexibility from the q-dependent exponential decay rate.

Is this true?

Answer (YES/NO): YES